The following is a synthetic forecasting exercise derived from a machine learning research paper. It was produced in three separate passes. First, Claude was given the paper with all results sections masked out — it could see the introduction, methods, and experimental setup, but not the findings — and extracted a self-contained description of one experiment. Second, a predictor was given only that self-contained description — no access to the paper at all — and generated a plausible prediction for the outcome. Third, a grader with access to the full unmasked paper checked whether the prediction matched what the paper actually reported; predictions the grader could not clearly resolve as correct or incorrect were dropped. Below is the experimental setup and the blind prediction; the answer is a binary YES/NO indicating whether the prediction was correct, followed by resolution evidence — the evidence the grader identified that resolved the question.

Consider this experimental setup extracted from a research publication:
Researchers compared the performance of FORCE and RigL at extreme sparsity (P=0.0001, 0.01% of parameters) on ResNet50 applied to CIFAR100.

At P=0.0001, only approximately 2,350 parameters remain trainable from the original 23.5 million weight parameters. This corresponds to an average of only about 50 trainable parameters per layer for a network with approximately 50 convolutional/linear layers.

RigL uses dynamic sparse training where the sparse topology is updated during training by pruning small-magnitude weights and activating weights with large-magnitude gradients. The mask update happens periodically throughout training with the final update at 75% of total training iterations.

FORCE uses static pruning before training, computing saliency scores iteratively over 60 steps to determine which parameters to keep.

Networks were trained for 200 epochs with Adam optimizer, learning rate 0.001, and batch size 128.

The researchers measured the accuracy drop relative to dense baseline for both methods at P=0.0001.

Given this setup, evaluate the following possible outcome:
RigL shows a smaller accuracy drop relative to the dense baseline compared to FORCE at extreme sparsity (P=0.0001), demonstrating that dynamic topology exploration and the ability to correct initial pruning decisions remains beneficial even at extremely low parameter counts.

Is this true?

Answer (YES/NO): NO